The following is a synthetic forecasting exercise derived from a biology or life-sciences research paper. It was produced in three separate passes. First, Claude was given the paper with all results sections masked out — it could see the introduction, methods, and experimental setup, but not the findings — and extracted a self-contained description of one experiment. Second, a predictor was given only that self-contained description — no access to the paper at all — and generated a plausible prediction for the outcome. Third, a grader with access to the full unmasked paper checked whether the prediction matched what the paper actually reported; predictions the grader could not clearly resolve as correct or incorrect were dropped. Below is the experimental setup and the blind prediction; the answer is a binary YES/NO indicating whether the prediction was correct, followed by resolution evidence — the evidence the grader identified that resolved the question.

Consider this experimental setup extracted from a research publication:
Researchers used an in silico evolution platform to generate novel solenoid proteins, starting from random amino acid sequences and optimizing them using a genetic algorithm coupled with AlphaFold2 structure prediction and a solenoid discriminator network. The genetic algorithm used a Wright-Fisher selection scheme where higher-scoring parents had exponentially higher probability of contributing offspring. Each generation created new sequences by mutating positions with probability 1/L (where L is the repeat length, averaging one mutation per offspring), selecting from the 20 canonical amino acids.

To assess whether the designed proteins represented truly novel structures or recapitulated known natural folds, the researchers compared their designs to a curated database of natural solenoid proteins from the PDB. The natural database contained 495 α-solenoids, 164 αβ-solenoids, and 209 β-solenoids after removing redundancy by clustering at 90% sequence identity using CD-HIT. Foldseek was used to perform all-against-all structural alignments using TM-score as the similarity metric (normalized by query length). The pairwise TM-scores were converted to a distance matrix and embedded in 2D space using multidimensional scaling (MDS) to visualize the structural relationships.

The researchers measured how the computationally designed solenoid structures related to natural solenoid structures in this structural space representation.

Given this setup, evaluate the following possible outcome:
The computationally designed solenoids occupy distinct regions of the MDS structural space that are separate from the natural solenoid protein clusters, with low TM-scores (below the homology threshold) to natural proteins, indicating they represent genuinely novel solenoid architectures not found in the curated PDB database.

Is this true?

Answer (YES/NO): NO